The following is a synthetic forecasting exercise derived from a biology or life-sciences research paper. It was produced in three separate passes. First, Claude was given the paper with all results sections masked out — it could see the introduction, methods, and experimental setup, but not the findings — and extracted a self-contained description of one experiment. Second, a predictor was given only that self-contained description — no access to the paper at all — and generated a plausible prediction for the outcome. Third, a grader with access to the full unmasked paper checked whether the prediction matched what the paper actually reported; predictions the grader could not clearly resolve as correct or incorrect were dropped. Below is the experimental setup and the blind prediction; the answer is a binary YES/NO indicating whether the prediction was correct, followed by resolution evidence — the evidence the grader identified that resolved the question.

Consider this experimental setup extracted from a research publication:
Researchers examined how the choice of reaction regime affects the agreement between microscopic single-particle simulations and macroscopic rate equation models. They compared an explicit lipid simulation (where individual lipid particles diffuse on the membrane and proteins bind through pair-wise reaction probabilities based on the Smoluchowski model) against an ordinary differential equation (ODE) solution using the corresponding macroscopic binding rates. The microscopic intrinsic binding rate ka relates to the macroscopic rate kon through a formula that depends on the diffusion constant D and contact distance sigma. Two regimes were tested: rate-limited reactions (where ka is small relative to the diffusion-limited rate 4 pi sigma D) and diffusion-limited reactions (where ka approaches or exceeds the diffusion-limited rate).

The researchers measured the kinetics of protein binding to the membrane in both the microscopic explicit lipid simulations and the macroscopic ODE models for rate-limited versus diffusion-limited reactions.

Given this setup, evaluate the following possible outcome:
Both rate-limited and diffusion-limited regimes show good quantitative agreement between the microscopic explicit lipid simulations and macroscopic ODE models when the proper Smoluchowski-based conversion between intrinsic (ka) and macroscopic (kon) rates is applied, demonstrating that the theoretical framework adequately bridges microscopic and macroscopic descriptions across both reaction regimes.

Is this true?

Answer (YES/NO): NO